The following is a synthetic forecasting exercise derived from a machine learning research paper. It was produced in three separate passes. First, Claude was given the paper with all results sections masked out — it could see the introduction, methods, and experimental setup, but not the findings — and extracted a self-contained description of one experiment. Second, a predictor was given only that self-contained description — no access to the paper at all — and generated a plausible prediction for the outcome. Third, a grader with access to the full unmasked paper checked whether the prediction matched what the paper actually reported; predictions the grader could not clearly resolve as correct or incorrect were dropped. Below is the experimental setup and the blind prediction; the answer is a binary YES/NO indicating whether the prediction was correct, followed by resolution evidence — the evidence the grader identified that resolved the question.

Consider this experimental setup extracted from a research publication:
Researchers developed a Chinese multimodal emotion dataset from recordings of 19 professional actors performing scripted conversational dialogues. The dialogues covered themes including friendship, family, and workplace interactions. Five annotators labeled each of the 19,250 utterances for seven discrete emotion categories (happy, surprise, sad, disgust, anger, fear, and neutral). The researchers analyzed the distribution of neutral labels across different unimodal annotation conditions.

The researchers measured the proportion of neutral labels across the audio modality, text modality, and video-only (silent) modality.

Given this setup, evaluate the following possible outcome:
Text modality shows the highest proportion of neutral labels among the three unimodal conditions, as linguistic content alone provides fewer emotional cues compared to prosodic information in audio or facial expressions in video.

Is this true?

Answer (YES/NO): NO